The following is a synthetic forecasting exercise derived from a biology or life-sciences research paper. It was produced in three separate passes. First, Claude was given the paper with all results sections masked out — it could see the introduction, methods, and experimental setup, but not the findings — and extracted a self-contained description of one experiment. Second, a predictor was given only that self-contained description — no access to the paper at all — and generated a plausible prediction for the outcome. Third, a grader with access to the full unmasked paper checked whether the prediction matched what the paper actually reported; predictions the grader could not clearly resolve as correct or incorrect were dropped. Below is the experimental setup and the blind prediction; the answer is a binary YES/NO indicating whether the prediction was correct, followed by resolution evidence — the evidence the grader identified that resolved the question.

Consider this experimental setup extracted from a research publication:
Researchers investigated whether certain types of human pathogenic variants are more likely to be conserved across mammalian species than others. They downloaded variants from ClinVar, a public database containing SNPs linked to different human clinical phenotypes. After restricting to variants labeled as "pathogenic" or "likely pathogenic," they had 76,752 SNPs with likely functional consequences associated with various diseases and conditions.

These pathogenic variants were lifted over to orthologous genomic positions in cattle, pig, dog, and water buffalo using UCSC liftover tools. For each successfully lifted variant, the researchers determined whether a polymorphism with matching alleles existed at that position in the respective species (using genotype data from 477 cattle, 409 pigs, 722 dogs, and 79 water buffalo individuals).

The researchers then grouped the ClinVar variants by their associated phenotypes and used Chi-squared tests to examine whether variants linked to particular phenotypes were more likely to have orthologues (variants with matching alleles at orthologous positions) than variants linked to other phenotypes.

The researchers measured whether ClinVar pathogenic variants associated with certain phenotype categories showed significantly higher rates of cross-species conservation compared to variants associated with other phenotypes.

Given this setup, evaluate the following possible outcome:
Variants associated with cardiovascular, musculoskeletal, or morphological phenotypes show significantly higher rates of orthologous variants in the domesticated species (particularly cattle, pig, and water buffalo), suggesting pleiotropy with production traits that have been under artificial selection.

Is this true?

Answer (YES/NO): NO